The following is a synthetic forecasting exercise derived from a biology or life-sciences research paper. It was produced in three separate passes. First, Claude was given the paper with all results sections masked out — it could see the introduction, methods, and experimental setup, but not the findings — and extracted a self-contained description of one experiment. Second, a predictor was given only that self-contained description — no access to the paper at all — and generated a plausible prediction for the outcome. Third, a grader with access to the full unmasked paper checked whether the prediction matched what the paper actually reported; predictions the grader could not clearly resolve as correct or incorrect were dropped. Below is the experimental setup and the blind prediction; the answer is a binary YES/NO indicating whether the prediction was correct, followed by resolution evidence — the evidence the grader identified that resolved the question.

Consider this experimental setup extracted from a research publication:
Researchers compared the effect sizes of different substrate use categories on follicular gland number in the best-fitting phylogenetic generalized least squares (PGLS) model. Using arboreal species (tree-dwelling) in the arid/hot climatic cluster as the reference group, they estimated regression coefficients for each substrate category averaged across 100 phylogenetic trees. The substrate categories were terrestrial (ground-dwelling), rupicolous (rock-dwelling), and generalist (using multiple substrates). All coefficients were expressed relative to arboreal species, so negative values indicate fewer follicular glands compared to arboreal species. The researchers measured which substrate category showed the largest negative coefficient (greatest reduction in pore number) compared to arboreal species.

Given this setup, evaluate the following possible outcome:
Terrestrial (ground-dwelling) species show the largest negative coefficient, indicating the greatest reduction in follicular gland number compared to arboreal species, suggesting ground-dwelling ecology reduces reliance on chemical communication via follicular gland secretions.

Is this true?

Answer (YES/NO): YES